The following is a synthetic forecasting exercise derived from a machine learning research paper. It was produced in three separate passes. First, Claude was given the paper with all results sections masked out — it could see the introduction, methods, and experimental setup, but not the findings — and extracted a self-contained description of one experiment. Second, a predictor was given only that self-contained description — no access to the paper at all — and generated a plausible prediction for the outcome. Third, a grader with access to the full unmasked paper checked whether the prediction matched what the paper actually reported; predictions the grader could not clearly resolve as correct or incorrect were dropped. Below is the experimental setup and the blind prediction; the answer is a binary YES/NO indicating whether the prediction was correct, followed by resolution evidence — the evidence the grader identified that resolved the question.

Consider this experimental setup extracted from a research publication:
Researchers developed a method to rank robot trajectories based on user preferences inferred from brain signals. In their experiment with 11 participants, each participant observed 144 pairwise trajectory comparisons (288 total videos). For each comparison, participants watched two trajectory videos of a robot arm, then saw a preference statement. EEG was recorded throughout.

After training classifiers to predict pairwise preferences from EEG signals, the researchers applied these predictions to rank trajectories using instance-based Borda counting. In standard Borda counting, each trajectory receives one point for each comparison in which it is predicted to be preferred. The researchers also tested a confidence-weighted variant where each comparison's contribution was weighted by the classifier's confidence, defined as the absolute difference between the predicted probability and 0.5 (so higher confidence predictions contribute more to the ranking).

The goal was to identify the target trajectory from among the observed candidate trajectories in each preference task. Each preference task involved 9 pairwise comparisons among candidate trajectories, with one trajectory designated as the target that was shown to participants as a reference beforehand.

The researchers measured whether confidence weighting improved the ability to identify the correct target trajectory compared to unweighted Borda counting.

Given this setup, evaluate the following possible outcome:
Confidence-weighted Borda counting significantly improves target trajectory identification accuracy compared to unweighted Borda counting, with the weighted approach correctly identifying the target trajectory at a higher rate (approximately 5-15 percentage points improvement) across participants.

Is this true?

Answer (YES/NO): YES